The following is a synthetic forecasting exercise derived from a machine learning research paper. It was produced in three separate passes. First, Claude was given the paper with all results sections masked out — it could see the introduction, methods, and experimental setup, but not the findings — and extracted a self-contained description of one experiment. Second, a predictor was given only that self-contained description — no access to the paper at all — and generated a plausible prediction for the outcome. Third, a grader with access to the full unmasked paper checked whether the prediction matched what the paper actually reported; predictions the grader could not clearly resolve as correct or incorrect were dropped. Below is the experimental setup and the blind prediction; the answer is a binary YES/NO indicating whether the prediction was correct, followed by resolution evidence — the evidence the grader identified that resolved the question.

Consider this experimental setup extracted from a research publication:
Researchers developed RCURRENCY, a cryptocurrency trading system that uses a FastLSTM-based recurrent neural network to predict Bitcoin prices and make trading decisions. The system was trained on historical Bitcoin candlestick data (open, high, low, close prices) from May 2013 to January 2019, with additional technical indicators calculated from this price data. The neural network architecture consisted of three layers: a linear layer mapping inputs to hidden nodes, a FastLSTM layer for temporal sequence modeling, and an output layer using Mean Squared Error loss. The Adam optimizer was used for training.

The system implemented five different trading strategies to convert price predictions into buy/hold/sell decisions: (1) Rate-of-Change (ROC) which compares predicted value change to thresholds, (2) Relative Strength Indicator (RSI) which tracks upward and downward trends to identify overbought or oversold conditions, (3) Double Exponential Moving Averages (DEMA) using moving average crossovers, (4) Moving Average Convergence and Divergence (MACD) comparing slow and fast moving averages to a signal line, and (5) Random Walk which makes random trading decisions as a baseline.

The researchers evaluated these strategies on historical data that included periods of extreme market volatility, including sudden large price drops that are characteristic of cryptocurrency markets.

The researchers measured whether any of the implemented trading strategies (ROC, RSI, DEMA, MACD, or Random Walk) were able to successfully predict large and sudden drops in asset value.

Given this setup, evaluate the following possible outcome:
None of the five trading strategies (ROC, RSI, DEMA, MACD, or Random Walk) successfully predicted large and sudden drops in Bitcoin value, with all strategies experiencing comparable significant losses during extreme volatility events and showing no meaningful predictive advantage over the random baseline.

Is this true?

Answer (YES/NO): NO